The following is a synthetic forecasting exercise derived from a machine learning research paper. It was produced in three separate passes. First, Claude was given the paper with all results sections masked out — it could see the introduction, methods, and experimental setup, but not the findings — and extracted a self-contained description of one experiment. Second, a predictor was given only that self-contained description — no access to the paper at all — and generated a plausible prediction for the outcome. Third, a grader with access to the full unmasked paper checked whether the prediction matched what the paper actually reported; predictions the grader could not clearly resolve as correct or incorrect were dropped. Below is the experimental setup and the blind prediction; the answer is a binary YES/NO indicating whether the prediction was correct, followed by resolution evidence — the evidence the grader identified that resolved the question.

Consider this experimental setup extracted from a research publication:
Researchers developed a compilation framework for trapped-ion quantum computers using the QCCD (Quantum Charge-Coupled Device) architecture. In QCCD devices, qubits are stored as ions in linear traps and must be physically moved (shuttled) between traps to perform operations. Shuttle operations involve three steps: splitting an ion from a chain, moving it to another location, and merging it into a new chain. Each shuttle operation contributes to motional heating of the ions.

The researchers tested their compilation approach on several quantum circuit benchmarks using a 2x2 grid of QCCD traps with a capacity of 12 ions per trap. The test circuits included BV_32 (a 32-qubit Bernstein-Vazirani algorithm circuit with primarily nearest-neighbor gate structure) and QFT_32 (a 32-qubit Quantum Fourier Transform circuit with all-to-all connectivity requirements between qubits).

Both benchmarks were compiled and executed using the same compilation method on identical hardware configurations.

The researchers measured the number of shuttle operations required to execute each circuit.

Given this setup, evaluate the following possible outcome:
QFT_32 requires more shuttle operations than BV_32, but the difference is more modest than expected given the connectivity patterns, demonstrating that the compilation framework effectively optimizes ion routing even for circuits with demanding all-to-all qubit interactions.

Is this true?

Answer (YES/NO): NO